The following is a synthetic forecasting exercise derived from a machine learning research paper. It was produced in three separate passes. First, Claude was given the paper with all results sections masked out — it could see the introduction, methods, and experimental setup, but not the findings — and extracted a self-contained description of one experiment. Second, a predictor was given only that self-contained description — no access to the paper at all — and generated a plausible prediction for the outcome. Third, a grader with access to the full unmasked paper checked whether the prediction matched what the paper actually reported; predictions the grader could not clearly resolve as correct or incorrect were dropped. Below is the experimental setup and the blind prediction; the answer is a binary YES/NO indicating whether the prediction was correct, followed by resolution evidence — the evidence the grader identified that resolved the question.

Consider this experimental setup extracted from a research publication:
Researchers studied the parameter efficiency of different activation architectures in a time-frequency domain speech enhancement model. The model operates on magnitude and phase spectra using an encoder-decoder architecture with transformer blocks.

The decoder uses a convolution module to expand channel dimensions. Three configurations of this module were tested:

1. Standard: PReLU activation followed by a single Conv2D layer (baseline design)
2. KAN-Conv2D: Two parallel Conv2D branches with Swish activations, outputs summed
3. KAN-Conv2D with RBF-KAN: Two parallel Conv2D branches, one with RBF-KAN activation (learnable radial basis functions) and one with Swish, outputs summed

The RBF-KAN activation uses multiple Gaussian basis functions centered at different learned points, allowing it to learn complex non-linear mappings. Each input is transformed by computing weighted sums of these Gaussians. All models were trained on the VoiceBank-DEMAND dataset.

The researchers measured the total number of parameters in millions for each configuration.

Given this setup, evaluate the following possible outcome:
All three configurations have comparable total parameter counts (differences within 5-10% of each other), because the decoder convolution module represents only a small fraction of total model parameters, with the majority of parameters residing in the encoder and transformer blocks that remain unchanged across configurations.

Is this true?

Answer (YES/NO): YES